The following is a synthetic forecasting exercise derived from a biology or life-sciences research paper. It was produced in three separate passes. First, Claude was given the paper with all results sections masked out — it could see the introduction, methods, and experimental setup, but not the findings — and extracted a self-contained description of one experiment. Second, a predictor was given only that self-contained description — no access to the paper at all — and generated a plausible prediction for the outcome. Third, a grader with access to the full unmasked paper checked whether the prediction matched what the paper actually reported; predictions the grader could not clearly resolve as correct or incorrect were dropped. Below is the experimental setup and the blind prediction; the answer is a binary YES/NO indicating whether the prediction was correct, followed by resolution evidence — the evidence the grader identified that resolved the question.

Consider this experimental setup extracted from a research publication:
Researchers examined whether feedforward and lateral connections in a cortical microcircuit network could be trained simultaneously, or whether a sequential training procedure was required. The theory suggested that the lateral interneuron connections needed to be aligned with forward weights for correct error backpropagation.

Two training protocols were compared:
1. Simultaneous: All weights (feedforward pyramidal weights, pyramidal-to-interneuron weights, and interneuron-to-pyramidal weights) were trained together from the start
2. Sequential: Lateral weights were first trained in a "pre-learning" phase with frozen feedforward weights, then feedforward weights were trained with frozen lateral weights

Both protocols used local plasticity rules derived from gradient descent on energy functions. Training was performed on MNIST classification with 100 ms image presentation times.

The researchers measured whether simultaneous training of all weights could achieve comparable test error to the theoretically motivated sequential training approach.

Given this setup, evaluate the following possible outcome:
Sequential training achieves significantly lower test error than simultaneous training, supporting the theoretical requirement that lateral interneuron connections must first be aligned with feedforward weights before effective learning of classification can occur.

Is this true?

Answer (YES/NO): NO